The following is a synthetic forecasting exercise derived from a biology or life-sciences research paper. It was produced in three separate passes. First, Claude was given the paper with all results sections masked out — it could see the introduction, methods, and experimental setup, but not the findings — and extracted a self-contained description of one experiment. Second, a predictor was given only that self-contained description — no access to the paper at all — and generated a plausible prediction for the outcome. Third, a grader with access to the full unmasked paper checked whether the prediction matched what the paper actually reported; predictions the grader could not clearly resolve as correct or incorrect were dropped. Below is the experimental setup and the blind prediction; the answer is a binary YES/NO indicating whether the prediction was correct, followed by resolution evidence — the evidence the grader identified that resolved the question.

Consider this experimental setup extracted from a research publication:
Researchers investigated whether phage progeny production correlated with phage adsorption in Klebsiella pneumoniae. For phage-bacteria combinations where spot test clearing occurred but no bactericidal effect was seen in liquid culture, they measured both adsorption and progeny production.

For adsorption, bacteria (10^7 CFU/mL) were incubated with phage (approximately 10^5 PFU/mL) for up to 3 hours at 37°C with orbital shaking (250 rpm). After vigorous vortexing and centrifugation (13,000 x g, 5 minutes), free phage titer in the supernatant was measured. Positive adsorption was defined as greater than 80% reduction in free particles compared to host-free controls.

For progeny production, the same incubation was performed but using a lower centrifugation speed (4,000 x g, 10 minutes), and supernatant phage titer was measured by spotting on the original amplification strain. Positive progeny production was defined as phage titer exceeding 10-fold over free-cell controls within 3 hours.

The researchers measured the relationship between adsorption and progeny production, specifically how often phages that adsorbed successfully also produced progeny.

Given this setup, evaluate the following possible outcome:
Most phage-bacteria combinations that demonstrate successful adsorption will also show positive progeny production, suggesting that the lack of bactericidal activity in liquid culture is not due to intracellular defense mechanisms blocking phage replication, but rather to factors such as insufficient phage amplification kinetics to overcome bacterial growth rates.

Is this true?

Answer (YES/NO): NO